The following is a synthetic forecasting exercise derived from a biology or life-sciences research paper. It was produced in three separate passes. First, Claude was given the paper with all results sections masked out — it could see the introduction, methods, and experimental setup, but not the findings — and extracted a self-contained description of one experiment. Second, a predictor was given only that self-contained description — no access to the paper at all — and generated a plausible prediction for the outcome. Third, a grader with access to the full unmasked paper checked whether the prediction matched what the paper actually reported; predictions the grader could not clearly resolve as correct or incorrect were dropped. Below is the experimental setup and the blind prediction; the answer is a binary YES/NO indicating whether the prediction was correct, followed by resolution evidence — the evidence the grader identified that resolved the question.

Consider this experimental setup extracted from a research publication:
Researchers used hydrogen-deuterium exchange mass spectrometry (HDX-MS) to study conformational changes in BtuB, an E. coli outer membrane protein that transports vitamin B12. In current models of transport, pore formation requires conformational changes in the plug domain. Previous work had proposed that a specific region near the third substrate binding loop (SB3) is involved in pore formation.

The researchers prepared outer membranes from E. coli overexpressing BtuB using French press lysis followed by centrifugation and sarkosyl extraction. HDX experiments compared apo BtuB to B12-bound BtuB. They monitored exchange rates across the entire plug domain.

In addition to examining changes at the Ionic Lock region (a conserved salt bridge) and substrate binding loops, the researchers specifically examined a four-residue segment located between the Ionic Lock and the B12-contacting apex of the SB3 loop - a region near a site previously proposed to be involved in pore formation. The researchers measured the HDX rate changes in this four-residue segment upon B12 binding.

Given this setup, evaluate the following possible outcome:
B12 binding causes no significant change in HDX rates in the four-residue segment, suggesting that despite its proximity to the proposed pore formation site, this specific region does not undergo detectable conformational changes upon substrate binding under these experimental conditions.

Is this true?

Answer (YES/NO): NO